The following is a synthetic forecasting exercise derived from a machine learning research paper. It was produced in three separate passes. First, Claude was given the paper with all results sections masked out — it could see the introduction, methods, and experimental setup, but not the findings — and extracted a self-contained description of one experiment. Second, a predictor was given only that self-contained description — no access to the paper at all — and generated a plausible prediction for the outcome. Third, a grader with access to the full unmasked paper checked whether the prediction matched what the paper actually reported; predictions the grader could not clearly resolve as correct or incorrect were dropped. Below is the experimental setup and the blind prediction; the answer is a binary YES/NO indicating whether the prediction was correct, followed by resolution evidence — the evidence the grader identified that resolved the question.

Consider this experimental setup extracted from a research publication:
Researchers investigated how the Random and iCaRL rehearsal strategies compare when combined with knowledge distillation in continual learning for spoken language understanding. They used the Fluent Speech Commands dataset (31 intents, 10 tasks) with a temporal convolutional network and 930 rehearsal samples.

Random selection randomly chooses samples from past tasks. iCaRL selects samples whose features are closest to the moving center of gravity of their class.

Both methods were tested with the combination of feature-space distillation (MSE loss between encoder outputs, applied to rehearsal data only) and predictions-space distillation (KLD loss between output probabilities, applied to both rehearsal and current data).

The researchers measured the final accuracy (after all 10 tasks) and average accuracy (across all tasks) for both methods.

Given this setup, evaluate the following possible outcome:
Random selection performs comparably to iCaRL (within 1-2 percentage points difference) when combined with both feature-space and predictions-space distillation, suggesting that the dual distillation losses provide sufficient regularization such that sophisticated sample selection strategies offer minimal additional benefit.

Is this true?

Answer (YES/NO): NO